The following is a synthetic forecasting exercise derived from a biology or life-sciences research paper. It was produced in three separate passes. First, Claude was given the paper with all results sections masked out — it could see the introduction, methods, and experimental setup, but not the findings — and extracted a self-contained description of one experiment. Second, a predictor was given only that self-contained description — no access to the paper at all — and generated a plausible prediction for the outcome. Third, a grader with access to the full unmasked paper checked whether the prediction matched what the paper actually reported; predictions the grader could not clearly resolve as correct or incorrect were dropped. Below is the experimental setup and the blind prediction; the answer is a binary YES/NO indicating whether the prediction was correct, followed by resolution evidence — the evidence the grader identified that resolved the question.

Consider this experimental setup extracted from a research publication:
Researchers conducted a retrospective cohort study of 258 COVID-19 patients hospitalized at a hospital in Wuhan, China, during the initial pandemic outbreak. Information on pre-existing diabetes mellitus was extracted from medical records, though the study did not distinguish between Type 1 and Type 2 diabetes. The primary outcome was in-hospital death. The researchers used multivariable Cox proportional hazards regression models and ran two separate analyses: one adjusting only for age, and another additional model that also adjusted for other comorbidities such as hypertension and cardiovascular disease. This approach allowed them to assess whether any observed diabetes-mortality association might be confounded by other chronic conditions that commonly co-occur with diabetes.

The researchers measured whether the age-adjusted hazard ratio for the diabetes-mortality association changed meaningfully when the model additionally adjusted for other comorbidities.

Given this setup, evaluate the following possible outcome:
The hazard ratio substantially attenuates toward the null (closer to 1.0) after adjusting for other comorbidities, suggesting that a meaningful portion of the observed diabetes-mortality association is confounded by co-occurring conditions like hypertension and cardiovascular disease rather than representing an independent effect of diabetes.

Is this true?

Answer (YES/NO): NO